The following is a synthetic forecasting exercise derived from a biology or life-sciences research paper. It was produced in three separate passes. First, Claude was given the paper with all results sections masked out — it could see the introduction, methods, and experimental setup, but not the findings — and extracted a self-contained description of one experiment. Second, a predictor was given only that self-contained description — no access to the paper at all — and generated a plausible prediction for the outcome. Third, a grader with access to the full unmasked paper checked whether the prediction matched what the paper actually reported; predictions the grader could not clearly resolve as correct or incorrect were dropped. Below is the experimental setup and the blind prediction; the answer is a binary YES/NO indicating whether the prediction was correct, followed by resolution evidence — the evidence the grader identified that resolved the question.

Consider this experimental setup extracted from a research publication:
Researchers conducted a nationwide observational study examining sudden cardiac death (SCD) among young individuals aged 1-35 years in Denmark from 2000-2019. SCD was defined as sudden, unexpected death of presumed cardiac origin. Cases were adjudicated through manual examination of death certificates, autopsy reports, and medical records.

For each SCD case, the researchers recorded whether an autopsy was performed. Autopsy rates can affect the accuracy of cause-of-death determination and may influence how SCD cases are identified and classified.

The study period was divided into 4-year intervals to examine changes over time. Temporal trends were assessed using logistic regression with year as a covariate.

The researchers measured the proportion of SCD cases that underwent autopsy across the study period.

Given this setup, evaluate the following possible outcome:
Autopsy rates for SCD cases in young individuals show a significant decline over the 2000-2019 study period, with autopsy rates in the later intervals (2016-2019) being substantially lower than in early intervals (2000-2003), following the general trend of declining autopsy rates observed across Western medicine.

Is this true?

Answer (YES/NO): NO